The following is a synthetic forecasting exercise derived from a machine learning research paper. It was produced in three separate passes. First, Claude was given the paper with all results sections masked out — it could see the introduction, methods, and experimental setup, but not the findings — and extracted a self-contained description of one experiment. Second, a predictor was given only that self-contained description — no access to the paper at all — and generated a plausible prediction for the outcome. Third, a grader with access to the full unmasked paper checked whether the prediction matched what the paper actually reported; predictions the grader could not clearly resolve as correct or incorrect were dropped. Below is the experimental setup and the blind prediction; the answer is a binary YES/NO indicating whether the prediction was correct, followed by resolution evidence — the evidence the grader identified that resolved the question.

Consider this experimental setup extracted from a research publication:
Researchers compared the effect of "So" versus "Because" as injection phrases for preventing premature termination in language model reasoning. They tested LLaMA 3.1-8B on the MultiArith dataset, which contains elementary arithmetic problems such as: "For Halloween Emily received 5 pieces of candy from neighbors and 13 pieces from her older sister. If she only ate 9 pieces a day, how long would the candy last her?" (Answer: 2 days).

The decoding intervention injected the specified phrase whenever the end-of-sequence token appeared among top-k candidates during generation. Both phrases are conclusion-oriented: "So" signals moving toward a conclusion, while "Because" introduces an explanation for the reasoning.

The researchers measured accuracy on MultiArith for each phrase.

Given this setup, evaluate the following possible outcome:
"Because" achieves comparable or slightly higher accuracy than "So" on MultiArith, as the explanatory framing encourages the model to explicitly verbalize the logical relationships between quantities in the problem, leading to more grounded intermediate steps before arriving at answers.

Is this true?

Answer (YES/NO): YES